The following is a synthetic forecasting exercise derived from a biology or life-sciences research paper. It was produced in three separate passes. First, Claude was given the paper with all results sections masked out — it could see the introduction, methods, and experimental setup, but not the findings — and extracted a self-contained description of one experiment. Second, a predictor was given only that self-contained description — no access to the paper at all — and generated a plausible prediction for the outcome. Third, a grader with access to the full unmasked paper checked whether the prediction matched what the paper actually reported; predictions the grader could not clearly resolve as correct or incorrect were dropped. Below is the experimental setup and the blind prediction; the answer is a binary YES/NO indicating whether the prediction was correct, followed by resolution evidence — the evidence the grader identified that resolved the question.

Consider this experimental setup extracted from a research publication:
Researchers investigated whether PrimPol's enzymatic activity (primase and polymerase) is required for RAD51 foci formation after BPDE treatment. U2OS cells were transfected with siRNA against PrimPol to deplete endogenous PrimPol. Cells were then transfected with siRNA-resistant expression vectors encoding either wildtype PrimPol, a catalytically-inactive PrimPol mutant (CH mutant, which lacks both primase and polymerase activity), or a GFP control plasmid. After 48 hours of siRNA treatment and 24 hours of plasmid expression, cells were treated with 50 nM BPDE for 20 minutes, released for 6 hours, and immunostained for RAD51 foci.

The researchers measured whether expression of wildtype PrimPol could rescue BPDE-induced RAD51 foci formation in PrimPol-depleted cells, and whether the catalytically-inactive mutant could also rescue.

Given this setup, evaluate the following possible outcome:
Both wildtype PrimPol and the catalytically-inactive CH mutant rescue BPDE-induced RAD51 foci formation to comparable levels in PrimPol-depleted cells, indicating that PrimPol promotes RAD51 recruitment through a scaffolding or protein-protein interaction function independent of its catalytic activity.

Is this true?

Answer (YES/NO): NO